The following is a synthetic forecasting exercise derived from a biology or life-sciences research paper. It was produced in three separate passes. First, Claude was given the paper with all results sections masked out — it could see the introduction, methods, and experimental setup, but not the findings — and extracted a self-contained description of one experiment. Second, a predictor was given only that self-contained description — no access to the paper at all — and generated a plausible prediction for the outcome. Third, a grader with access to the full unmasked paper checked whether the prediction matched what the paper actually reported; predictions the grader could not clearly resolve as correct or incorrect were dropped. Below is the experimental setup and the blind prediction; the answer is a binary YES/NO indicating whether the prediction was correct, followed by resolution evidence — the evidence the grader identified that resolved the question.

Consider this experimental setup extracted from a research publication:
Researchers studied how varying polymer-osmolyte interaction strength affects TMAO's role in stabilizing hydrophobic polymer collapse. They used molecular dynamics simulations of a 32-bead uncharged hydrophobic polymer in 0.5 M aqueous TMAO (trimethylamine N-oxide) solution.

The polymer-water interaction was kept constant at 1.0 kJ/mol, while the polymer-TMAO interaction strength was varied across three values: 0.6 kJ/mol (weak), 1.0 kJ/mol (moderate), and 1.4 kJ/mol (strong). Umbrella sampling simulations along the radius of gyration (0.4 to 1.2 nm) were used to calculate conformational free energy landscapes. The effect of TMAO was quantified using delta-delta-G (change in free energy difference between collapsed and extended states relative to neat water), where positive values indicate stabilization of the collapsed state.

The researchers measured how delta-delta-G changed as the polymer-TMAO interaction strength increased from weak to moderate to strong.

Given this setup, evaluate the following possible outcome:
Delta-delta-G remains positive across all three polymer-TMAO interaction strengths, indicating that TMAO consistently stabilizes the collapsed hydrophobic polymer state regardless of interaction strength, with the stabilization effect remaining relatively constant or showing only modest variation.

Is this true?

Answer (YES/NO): NO